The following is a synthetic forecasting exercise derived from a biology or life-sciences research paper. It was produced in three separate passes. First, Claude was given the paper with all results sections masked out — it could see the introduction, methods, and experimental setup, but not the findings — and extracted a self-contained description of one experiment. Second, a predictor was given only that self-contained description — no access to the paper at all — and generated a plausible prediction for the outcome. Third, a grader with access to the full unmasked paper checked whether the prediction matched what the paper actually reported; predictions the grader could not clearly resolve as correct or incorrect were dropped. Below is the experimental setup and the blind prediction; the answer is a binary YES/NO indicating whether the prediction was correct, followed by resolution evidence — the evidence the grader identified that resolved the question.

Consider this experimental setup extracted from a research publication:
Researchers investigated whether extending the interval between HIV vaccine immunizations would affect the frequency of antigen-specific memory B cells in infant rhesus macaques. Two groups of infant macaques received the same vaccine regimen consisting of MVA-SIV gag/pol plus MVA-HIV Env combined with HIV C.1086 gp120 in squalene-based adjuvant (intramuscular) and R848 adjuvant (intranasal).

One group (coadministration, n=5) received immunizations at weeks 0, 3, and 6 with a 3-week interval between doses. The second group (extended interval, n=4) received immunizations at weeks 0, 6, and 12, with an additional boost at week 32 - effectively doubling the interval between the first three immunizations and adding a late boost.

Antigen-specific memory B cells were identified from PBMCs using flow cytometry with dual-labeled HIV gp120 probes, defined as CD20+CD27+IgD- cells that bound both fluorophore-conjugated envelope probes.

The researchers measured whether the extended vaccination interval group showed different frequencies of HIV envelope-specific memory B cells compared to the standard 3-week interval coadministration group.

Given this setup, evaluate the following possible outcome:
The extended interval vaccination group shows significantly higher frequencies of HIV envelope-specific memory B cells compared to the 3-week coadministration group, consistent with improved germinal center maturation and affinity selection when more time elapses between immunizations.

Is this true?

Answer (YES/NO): NO